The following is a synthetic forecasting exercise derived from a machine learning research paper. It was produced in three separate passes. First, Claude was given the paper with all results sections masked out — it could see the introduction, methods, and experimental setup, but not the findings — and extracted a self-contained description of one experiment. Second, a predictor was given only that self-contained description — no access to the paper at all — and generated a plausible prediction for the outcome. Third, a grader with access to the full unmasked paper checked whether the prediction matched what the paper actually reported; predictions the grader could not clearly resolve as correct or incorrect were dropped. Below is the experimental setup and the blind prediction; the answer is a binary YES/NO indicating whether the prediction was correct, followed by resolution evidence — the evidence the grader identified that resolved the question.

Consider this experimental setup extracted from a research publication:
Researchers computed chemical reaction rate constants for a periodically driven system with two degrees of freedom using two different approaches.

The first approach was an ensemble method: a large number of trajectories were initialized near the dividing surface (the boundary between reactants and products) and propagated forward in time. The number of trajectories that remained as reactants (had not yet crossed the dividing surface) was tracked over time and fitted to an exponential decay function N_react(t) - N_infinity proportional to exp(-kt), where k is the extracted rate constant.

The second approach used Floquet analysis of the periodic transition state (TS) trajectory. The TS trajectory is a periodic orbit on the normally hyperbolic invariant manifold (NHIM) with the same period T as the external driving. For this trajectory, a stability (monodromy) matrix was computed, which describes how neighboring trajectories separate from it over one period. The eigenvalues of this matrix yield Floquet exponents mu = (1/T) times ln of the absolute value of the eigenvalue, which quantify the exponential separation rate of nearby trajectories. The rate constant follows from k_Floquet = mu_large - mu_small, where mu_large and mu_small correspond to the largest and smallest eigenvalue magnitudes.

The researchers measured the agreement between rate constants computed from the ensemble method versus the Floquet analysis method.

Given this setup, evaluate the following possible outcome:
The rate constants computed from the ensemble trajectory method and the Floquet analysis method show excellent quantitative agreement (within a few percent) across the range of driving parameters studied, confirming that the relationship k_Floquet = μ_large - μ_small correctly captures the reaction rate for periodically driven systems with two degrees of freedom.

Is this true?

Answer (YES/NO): YES